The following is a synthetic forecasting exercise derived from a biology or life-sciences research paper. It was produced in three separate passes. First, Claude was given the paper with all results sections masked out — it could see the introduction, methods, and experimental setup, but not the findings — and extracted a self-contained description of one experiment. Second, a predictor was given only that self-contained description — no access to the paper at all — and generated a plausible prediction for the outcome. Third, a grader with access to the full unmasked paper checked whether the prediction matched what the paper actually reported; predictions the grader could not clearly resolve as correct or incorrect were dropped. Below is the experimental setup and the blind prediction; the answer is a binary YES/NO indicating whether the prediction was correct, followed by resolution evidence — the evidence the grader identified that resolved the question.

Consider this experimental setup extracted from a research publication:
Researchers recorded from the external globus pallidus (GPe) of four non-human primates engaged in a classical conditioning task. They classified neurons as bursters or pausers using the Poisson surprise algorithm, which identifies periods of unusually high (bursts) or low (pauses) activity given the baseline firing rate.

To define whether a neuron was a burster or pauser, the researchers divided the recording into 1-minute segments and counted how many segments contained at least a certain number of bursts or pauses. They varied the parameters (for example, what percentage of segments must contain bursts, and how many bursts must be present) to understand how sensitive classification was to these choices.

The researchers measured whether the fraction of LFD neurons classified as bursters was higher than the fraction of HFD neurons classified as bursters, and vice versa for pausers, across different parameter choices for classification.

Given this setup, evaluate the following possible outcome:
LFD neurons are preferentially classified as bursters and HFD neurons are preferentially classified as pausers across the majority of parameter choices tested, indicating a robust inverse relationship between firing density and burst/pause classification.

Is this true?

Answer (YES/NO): YES